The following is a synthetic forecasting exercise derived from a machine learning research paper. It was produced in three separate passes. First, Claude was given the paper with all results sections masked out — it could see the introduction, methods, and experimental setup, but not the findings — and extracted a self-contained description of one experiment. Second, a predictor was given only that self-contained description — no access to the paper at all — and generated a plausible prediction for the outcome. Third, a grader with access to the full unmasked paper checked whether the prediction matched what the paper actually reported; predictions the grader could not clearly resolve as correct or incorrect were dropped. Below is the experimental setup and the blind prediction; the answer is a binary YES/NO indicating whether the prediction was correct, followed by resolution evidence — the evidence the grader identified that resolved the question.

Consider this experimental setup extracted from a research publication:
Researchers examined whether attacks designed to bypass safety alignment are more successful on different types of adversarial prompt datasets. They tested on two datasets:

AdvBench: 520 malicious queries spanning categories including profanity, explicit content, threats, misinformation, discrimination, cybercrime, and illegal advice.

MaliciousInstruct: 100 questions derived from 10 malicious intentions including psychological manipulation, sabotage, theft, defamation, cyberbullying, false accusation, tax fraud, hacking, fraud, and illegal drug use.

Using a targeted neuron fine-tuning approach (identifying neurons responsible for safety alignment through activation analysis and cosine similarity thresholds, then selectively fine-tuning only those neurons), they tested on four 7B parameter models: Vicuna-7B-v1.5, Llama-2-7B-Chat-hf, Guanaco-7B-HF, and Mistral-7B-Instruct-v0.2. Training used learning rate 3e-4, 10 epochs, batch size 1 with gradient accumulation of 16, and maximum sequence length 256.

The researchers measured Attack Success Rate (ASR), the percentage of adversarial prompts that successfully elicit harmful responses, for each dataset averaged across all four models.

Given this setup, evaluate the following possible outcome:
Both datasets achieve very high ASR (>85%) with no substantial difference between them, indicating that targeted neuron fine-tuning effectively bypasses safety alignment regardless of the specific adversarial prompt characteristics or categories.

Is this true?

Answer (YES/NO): YES